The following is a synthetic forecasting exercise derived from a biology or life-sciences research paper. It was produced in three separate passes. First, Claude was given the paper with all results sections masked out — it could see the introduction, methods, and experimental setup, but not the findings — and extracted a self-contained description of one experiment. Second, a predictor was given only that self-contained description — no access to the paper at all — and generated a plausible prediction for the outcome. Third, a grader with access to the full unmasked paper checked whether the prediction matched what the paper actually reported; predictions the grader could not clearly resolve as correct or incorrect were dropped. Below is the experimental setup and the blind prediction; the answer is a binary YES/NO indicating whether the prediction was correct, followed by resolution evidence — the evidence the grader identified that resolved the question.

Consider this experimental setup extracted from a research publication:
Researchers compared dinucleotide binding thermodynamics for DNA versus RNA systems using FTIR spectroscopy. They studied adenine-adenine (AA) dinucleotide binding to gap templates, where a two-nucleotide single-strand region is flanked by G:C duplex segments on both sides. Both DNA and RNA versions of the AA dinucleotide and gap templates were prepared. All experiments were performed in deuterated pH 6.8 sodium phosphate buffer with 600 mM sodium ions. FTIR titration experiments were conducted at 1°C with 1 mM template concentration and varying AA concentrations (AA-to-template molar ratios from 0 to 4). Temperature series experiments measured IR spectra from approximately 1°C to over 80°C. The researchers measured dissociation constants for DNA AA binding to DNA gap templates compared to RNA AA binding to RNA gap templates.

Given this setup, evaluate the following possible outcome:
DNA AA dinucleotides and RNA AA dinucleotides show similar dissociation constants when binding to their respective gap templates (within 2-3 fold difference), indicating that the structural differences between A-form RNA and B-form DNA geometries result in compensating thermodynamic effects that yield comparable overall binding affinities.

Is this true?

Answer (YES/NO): NO